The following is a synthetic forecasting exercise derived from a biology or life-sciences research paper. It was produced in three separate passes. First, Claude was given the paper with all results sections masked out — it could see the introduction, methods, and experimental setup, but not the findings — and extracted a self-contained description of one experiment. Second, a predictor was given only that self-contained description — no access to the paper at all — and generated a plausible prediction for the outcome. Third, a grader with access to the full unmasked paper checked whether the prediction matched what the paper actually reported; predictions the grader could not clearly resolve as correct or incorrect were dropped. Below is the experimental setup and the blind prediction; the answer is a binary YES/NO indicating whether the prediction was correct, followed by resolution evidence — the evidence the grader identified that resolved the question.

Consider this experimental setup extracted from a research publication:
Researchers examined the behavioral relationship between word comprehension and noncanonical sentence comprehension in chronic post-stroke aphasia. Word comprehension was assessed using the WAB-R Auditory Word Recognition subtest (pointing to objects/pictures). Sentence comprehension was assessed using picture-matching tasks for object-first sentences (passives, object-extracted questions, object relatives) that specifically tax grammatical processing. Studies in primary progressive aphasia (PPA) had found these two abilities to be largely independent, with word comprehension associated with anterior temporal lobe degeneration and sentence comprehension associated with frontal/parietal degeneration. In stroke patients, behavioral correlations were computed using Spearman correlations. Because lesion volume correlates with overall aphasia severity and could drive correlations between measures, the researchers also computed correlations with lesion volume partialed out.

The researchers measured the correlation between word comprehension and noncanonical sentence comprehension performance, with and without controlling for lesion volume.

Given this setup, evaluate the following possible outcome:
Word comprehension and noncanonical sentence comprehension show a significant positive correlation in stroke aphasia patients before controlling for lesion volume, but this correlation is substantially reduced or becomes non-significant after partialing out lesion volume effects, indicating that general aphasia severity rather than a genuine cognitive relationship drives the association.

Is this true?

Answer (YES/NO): NO